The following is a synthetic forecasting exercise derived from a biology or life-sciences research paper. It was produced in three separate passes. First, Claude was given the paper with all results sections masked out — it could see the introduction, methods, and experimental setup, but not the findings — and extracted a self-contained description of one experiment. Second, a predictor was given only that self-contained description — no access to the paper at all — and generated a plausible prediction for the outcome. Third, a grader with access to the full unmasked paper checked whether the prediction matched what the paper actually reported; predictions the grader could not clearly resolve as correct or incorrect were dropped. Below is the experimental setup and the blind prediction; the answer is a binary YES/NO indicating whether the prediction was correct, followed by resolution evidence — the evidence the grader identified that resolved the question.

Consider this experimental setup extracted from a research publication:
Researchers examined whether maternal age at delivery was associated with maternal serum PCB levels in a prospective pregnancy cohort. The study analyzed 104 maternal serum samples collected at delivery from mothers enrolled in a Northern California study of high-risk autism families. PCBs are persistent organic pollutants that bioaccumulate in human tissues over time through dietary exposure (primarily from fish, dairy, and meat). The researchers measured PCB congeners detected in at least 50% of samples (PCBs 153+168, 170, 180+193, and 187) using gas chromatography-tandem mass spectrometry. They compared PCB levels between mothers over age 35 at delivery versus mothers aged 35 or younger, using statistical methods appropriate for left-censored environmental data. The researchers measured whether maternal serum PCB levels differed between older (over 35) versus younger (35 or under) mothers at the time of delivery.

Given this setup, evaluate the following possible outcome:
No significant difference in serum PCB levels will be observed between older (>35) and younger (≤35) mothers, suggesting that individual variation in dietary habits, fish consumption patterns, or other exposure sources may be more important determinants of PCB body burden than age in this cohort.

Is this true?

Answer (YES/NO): NO